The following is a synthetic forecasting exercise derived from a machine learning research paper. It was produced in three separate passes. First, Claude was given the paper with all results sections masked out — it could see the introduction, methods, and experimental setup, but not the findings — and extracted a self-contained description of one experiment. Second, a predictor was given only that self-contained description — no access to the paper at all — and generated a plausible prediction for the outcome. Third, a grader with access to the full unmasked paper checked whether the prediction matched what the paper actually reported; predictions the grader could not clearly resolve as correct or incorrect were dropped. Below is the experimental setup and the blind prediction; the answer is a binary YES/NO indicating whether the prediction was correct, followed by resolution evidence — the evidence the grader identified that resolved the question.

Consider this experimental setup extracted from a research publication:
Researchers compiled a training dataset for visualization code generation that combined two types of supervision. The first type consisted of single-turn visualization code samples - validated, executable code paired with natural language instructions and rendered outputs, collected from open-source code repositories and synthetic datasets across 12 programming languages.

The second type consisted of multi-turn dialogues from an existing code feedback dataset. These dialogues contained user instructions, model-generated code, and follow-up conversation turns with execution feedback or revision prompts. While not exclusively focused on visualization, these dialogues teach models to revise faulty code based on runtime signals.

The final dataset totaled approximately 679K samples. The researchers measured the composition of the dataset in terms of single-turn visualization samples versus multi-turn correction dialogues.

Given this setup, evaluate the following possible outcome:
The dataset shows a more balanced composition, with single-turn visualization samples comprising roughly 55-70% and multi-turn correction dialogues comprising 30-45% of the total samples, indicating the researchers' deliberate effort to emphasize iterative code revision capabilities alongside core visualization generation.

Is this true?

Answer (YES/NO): NO